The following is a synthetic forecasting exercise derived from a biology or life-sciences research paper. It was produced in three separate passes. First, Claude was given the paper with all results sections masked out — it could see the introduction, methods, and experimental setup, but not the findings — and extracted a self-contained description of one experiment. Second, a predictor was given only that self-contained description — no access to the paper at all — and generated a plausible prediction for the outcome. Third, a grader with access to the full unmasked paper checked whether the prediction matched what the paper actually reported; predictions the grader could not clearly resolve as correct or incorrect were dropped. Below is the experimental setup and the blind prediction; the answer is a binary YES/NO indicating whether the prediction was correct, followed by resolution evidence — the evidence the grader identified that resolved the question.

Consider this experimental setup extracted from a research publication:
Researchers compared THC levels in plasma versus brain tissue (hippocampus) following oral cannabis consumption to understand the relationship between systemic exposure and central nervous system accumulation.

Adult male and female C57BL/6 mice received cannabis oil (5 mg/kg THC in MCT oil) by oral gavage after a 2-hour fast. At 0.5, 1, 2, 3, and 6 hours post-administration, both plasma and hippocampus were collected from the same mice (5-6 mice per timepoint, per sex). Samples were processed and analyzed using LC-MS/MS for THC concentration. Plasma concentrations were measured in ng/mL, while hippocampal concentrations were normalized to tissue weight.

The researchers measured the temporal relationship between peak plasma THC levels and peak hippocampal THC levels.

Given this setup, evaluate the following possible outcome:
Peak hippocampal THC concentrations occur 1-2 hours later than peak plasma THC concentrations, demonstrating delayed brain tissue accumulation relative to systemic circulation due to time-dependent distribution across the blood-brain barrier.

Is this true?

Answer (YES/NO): NO